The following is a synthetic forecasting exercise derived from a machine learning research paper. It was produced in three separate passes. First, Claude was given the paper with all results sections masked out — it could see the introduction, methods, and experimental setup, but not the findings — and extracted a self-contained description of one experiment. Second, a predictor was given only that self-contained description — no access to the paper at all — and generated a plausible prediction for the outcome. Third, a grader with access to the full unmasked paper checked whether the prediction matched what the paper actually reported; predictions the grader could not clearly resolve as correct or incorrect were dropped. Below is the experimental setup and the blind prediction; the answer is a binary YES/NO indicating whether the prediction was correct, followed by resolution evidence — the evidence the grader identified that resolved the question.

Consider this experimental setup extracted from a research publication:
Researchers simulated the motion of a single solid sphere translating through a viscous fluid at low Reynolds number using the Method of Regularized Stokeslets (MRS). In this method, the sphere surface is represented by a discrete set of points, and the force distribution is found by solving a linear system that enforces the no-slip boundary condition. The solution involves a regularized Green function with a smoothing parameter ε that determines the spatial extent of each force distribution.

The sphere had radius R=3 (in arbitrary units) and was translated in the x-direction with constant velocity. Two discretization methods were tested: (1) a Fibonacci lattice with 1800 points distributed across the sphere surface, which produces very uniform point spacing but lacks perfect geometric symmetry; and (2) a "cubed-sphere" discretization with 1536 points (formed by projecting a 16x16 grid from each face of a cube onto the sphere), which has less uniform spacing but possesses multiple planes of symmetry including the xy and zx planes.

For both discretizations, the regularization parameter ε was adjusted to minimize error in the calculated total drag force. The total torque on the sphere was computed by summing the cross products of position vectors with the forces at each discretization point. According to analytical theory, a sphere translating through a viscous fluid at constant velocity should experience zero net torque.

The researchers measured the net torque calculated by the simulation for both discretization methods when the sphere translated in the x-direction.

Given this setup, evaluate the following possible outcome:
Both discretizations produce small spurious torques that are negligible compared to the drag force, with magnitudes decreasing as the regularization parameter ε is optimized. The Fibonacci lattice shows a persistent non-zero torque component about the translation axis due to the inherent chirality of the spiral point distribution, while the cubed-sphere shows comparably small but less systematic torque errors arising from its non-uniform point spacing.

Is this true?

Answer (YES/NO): NO